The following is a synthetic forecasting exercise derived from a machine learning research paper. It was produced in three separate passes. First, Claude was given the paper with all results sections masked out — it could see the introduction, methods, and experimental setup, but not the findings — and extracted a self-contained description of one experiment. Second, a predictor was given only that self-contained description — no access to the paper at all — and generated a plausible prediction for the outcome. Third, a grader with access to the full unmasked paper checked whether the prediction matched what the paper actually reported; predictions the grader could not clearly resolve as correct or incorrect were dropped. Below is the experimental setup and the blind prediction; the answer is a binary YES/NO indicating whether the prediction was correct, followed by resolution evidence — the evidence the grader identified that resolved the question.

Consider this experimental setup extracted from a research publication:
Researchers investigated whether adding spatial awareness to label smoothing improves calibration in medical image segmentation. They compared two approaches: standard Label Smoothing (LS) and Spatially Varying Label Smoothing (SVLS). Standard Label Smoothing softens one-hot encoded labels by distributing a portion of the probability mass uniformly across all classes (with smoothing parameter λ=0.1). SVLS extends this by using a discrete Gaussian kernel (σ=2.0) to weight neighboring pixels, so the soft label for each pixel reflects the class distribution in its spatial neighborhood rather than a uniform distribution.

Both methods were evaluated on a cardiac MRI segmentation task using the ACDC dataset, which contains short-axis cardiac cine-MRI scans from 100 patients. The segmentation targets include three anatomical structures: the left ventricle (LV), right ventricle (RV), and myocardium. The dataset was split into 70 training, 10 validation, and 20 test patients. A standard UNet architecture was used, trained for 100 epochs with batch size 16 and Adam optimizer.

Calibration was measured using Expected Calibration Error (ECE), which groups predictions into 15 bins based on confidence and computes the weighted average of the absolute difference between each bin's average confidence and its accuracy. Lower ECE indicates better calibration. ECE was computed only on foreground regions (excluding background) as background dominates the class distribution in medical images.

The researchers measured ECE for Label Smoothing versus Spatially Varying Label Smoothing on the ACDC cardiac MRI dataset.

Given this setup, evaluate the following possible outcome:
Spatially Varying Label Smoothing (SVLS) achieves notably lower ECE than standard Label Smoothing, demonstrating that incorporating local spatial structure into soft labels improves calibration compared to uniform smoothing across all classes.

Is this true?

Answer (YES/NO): NO